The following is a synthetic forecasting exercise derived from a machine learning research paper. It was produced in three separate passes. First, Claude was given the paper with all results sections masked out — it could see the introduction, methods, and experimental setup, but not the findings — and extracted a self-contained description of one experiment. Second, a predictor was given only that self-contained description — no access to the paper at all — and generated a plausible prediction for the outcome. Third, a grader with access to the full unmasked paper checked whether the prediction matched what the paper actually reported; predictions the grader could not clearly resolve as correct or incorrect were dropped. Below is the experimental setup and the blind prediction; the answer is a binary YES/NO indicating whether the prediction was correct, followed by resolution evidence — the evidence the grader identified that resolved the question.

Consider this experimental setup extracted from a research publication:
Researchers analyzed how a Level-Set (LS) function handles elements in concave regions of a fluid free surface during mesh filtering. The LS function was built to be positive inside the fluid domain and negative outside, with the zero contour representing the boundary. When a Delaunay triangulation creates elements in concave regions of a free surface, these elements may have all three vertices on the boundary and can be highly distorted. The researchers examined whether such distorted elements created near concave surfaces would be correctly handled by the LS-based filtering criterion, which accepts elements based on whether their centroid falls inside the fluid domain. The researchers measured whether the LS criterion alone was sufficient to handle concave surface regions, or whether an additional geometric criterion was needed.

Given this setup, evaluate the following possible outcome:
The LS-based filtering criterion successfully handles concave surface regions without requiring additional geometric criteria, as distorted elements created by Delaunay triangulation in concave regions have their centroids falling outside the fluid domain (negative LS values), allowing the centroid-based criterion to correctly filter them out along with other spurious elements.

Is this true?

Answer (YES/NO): NO